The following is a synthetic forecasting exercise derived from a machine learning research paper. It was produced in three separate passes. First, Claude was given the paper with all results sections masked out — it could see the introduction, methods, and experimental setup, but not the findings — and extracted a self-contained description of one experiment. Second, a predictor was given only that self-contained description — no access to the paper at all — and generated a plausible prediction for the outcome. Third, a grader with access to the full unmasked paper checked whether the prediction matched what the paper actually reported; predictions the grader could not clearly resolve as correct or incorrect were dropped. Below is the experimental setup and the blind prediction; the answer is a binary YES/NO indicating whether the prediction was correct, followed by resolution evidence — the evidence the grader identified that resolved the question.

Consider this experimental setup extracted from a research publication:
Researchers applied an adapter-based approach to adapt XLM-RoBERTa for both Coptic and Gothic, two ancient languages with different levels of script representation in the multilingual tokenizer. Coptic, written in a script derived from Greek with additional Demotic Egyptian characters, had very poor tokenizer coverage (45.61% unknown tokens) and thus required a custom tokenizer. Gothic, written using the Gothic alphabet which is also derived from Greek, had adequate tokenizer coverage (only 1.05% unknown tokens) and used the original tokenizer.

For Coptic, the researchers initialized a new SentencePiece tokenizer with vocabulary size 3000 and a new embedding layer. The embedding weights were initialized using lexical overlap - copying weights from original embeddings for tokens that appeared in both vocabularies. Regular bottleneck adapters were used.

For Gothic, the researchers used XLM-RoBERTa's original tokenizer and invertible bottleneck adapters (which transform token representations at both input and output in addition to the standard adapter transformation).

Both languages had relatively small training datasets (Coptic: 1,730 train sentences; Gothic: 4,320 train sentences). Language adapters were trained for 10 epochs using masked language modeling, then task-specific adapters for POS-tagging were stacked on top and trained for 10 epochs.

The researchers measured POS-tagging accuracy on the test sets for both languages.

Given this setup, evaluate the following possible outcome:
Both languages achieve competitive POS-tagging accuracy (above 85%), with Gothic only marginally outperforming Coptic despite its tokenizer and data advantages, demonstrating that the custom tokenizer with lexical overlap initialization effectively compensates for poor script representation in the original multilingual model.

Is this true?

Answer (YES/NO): NO